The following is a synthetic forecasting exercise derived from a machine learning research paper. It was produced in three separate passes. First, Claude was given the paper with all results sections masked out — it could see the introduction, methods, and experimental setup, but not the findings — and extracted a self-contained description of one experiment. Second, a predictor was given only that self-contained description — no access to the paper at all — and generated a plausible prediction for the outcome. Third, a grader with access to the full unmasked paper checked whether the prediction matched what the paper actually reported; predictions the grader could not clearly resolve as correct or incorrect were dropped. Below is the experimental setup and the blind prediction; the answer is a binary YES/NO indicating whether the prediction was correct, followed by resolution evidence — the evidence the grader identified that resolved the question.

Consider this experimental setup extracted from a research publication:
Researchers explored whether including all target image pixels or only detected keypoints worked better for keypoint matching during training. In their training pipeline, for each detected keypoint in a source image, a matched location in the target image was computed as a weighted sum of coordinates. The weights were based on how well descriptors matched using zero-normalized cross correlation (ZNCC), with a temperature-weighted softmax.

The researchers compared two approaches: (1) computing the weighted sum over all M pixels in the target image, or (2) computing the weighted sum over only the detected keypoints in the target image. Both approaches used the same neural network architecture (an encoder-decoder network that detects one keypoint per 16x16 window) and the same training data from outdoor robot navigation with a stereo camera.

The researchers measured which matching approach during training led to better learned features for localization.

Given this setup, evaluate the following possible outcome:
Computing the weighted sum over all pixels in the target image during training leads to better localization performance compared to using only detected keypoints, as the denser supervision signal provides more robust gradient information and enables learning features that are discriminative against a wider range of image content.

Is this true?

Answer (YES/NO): YES